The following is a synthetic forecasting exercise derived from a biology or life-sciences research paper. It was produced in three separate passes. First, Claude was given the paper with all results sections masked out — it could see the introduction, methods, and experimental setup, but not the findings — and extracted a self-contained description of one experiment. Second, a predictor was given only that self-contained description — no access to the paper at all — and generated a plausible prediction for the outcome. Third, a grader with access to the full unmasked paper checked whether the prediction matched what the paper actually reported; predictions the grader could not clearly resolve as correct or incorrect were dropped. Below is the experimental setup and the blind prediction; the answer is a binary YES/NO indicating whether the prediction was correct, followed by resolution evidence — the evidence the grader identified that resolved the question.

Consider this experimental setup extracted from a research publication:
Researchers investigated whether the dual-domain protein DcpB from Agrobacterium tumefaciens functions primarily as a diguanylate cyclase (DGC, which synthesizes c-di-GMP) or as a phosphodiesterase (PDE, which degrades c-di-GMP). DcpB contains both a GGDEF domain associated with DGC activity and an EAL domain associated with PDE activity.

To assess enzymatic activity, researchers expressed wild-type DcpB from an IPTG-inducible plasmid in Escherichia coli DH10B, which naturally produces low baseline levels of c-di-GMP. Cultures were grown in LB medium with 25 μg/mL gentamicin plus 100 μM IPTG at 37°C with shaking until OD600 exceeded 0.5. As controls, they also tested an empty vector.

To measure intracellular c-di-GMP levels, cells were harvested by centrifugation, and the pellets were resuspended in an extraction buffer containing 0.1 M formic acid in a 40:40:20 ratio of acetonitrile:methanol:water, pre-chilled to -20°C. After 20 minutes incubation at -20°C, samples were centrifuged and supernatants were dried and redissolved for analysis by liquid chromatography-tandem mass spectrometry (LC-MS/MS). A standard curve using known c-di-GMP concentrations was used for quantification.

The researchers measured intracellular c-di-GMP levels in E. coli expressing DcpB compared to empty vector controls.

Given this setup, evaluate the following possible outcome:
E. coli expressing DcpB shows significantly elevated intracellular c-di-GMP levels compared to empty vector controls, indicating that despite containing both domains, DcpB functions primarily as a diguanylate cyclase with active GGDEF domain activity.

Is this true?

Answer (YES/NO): NO